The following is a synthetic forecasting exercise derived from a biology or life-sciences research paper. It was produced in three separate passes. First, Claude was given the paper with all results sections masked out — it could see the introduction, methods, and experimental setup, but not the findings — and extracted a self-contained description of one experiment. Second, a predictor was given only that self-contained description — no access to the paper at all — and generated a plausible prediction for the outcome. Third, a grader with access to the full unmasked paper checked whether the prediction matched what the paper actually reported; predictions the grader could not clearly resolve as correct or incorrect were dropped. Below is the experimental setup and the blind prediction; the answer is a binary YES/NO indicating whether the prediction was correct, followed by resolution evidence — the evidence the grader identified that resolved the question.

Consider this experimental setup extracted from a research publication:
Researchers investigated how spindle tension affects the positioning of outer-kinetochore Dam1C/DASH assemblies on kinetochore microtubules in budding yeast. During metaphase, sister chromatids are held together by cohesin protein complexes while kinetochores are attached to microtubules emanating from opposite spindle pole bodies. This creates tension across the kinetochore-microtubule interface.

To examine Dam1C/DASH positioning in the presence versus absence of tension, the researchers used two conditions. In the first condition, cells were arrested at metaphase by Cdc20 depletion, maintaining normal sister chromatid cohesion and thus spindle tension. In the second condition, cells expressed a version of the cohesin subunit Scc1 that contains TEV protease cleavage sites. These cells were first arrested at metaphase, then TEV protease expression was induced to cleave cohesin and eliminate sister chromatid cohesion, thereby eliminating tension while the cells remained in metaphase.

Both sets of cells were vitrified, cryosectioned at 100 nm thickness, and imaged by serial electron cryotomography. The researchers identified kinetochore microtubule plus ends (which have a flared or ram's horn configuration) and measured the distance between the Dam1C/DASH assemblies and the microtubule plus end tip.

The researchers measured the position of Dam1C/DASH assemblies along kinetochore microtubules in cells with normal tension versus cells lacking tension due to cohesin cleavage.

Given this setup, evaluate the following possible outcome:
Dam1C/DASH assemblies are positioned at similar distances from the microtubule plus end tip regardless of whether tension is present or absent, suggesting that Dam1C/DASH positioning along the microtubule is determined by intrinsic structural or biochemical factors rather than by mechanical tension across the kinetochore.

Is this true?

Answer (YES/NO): NO